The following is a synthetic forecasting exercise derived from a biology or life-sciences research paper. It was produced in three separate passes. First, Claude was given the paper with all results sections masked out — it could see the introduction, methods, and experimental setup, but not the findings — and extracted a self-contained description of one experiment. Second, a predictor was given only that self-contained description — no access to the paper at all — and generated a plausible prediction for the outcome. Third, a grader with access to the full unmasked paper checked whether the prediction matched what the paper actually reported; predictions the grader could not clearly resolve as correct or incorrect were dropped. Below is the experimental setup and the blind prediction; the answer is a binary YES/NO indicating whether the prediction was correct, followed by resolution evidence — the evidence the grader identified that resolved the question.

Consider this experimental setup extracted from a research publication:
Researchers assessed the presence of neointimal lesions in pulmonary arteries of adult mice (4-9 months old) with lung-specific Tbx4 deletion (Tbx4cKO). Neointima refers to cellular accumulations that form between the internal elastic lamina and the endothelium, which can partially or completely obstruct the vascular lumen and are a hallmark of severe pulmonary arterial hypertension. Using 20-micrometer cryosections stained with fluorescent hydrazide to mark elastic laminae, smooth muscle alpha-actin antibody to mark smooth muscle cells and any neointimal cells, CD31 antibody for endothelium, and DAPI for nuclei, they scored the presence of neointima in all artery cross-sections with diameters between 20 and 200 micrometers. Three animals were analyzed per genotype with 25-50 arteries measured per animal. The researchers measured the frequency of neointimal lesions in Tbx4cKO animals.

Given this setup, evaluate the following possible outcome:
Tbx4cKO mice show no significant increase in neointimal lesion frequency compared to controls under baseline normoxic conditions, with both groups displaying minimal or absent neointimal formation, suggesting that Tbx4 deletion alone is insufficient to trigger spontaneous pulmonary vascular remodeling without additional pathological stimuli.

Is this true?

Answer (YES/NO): NO